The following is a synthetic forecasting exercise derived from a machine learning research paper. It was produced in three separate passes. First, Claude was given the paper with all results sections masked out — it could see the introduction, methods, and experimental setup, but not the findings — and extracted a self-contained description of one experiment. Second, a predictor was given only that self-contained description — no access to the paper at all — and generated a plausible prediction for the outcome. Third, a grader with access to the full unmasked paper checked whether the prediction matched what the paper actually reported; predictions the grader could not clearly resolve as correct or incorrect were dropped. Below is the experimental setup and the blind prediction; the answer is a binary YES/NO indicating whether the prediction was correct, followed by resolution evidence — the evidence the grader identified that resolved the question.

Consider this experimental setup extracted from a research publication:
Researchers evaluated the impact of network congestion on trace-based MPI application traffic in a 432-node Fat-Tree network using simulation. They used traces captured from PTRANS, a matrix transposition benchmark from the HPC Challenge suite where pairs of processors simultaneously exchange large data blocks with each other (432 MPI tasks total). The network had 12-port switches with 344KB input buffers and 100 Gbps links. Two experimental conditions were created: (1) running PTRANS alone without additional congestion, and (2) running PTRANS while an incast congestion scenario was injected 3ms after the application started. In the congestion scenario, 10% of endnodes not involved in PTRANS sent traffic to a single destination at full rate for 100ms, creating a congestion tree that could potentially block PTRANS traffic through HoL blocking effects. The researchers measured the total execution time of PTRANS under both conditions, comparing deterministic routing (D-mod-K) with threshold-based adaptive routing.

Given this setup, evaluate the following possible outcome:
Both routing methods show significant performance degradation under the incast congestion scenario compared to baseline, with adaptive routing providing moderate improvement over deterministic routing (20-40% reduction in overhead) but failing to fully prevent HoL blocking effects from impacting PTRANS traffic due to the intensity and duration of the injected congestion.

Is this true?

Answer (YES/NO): NO